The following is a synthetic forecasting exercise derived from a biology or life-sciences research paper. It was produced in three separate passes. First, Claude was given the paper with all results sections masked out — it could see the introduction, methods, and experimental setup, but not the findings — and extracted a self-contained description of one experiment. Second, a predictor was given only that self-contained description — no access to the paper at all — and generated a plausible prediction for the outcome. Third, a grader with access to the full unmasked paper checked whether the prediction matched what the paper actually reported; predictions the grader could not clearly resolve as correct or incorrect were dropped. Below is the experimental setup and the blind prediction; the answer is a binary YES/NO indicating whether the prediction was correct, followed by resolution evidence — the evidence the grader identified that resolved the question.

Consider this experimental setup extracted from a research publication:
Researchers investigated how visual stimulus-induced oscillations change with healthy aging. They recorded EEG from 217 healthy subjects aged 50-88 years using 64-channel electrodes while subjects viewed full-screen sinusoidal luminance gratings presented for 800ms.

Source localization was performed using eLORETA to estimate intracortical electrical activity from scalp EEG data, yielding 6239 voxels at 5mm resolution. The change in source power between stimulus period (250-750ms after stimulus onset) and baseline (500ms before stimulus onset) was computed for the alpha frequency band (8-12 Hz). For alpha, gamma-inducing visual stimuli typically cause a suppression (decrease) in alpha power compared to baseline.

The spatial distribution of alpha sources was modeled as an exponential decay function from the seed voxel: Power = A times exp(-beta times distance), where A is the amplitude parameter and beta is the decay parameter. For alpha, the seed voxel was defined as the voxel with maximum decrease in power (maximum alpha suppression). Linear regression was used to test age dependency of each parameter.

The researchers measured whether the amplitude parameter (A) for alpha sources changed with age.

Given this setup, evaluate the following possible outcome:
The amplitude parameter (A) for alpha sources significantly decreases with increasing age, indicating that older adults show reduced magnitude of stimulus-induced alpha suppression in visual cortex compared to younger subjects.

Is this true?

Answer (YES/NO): NO